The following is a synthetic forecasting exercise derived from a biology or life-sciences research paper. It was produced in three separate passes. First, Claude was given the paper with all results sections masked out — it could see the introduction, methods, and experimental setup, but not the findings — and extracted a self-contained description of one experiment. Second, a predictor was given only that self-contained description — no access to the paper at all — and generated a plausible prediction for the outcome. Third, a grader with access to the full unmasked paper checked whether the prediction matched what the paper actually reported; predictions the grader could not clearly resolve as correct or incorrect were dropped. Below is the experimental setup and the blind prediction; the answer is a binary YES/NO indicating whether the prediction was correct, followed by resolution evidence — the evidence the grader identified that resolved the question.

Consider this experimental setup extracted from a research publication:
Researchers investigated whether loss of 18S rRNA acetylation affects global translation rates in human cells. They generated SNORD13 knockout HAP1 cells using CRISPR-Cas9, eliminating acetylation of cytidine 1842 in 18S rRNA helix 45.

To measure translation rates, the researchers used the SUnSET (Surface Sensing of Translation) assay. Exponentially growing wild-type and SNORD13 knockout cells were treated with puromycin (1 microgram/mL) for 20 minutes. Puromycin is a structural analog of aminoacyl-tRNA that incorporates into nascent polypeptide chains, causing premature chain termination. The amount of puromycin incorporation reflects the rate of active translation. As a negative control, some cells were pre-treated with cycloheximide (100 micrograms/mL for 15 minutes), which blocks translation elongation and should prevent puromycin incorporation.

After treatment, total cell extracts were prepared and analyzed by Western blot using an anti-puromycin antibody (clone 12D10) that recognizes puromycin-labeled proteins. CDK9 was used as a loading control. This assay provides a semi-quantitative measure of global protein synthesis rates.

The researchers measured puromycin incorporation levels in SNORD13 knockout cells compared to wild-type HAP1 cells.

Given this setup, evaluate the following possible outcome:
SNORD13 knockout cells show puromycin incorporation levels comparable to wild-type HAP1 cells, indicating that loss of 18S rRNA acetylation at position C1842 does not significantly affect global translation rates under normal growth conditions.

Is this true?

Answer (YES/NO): YES